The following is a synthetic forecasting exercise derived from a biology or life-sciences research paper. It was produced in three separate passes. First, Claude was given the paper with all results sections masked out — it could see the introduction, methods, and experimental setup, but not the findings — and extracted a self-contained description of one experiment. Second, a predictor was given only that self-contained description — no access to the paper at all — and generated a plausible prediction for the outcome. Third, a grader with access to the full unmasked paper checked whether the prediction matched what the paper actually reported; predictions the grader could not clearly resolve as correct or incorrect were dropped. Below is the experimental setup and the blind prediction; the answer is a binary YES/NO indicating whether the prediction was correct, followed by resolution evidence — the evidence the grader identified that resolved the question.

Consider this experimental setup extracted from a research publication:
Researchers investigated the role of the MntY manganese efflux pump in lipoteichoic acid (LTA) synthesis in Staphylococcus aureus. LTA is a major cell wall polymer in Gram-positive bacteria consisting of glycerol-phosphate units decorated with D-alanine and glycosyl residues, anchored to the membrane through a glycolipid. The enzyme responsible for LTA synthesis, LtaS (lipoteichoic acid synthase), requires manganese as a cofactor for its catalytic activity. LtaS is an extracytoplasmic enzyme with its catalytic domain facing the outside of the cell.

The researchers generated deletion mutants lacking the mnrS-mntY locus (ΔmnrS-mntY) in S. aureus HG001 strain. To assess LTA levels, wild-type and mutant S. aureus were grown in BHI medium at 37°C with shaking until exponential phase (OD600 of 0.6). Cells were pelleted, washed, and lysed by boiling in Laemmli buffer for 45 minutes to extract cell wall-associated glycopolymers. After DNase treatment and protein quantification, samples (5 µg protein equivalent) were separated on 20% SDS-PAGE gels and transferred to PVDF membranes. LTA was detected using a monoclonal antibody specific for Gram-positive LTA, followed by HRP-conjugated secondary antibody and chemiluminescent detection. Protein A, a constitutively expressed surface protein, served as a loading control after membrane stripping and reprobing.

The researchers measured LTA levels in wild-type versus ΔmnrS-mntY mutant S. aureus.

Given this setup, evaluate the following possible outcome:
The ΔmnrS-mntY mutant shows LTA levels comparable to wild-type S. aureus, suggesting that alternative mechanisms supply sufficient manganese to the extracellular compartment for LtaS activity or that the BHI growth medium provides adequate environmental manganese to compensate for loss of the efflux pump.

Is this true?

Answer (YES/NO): NO